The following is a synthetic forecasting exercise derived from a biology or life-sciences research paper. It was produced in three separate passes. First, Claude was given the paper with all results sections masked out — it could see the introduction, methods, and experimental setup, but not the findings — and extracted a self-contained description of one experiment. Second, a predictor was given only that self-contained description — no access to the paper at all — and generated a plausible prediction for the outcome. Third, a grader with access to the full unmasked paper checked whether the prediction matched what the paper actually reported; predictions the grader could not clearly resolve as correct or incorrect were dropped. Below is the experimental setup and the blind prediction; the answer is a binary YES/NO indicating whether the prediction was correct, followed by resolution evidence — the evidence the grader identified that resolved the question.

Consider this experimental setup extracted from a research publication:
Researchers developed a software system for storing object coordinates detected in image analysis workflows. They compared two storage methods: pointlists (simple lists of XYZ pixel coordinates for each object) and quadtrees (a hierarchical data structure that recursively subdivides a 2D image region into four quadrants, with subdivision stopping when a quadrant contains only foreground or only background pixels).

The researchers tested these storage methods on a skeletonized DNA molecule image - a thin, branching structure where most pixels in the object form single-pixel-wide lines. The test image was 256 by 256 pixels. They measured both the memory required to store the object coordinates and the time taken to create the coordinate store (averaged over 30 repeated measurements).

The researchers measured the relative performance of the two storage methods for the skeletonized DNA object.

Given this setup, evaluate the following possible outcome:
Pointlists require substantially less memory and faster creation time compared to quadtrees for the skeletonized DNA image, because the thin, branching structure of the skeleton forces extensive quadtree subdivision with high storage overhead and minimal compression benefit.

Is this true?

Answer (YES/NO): NO